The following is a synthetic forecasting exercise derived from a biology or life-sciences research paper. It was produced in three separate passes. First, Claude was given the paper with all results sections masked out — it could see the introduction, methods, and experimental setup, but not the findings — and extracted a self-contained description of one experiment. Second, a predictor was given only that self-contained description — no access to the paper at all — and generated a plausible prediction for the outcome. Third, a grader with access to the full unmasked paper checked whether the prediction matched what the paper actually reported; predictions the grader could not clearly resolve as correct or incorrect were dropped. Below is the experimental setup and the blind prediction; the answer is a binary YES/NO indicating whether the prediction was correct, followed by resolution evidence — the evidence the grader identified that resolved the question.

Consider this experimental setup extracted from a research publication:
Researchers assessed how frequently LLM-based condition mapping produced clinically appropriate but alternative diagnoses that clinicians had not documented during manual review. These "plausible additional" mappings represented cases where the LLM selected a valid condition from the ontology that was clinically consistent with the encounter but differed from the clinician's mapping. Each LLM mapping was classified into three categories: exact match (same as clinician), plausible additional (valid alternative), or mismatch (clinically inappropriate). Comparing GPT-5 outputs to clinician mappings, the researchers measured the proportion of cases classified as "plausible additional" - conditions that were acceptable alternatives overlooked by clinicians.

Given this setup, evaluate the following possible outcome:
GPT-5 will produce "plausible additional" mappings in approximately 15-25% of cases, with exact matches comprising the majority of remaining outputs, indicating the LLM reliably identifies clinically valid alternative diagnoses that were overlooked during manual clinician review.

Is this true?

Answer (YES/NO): NO